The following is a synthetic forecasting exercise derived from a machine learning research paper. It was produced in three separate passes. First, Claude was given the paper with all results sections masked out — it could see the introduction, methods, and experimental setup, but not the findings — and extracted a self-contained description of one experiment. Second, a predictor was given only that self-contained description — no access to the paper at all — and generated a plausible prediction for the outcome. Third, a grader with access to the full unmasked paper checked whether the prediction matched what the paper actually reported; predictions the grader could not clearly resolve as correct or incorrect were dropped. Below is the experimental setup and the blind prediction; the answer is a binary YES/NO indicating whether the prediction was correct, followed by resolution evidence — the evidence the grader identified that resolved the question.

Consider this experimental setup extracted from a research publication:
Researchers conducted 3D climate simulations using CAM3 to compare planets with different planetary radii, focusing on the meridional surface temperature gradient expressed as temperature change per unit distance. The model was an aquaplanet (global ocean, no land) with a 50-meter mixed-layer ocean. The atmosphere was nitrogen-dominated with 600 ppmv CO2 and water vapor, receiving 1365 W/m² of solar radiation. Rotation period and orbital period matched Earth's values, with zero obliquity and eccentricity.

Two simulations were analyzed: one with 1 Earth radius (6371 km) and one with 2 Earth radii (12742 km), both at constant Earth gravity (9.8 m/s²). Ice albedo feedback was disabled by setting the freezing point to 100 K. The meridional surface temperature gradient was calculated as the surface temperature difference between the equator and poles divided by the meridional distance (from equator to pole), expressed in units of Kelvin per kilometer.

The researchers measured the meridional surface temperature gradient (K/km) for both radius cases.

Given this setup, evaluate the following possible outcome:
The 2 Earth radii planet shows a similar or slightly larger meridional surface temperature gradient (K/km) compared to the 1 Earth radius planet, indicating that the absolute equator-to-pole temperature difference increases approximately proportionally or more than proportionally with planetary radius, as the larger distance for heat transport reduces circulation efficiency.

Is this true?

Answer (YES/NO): NO